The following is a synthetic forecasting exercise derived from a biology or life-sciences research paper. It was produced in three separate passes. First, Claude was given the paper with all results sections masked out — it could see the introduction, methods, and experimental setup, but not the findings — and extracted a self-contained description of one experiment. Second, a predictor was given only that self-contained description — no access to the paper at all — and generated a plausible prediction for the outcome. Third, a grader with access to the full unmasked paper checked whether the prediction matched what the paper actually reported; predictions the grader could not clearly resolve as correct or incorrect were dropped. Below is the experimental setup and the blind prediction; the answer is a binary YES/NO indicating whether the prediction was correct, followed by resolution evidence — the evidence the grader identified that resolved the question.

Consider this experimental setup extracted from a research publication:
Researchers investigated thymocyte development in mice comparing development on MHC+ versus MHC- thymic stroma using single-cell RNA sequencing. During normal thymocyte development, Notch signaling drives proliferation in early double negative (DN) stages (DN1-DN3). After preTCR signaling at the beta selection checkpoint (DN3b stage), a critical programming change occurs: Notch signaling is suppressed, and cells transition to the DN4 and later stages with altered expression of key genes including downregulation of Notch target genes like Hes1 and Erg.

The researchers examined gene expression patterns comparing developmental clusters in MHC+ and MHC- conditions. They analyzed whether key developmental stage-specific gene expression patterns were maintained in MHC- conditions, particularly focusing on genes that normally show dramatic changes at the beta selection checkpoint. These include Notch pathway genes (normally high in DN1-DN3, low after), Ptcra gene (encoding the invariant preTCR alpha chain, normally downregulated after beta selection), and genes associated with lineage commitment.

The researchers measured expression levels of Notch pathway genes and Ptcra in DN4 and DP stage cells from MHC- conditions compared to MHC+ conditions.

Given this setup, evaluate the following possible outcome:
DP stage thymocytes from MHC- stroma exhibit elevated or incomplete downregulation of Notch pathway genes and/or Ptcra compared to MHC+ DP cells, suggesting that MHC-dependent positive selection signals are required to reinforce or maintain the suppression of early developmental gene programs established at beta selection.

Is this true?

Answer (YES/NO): NO